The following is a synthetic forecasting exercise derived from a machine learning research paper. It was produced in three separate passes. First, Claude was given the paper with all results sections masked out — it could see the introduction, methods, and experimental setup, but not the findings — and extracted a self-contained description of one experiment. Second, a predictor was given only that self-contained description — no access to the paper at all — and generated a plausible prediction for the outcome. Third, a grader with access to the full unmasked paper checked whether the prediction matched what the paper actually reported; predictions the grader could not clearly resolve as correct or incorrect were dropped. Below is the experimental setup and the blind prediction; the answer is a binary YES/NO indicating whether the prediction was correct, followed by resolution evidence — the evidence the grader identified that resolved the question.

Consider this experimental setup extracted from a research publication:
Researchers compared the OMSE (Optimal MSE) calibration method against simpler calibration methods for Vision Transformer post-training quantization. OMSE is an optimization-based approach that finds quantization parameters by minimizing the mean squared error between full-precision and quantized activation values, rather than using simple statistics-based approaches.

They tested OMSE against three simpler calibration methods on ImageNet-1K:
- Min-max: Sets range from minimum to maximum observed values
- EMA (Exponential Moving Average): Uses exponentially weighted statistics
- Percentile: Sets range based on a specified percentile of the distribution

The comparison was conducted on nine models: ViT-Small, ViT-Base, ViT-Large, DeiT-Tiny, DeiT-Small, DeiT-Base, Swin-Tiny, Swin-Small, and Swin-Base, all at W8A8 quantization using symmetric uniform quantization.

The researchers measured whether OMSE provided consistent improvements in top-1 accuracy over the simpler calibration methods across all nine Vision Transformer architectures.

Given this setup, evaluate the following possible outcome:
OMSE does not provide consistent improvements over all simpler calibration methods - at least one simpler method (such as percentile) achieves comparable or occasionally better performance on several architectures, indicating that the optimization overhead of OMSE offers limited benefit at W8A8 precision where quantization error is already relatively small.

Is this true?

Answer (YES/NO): NO